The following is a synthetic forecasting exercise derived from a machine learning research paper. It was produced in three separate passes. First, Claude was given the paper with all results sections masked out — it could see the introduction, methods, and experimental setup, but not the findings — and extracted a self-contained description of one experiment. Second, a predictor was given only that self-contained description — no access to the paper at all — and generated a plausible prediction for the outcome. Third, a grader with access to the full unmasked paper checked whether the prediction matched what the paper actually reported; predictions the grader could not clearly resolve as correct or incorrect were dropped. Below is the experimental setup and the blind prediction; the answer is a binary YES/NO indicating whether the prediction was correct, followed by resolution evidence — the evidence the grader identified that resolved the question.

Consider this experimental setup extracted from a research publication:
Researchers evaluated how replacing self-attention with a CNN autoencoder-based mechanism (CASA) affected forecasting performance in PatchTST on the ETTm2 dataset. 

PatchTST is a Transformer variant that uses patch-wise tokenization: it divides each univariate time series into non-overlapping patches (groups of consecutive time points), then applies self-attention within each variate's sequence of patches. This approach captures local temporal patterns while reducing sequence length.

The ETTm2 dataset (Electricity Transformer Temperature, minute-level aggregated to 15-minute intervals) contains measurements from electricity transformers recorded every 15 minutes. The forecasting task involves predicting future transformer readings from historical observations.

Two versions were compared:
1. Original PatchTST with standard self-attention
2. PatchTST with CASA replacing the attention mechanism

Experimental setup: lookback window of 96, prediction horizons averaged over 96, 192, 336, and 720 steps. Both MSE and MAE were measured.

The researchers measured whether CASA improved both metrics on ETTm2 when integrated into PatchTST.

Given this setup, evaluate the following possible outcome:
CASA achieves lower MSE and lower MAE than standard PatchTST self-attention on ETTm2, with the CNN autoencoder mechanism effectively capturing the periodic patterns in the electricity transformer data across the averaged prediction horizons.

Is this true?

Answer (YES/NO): NO